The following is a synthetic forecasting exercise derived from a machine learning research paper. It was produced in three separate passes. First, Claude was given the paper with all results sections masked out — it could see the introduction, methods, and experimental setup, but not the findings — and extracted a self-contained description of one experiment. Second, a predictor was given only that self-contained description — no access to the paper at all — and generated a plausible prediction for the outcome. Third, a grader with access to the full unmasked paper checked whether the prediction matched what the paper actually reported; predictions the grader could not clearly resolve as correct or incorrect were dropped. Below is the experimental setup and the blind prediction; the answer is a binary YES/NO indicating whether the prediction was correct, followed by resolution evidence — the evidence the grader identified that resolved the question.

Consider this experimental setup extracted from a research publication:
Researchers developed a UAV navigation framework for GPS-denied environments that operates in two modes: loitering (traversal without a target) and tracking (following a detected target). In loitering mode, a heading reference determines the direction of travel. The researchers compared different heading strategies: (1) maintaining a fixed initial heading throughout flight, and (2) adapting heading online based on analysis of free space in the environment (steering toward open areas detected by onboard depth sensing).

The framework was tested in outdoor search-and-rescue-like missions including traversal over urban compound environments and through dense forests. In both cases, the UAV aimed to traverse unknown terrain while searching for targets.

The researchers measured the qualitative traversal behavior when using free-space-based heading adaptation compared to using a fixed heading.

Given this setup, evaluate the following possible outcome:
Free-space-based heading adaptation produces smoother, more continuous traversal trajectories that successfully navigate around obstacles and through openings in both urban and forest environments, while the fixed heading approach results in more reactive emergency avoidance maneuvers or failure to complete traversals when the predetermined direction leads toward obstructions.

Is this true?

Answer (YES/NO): NO